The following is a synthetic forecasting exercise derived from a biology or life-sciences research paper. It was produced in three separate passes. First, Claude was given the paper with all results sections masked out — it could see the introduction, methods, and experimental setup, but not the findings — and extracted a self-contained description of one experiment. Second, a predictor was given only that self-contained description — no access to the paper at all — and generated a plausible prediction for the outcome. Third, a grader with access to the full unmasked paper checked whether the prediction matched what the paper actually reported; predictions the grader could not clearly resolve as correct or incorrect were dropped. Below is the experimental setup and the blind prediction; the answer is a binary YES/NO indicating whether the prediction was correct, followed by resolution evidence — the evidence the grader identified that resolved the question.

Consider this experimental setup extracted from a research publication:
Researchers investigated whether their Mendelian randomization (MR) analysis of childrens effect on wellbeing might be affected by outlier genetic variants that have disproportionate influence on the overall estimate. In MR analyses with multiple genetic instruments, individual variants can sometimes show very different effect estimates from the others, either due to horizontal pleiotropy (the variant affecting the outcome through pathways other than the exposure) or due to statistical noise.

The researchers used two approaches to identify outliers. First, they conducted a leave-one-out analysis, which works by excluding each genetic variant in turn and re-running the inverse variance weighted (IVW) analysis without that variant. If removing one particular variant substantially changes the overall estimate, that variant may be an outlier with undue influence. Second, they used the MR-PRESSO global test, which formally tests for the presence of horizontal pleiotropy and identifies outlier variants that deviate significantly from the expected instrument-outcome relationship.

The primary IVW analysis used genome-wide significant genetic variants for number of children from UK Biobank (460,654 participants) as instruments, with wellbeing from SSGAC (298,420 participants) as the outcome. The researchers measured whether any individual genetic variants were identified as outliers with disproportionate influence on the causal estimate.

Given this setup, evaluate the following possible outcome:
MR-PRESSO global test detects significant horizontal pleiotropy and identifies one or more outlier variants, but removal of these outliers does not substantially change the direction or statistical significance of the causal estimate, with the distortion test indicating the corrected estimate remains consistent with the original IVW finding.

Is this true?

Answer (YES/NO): YES